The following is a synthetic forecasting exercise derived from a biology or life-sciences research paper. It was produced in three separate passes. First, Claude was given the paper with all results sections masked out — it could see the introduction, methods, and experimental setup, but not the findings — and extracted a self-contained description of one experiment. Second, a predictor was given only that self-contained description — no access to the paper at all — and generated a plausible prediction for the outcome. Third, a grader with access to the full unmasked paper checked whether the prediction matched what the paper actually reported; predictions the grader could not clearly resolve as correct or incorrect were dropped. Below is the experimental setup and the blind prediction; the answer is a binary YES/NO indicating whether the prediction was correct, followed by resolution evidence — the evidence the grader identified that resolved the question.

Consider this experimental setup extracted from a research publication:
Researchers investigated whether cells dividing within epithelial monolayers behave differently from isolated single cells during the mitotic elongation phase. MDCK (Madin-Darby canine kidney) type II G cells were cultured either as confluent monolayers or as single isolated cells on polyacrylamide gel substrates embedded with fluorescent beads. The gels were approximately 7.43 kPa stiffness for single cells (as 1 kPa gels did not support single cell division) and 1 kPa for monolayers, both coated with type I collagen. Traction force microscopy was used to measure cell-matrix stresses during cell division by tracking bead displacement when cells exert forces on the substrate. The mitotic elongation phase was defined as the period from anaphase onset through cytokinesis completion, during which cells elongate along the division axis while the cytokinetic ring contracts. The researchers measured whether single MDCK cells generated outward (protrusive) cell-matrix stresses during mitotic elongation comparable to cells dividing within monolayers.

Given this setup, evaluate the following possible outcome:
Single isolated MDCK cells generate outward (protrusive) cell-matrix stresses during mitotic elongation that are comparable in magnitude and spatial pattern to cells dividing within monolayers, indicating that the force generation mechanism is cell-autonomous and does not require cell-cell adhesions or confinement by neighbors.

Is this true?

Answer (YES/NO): NO